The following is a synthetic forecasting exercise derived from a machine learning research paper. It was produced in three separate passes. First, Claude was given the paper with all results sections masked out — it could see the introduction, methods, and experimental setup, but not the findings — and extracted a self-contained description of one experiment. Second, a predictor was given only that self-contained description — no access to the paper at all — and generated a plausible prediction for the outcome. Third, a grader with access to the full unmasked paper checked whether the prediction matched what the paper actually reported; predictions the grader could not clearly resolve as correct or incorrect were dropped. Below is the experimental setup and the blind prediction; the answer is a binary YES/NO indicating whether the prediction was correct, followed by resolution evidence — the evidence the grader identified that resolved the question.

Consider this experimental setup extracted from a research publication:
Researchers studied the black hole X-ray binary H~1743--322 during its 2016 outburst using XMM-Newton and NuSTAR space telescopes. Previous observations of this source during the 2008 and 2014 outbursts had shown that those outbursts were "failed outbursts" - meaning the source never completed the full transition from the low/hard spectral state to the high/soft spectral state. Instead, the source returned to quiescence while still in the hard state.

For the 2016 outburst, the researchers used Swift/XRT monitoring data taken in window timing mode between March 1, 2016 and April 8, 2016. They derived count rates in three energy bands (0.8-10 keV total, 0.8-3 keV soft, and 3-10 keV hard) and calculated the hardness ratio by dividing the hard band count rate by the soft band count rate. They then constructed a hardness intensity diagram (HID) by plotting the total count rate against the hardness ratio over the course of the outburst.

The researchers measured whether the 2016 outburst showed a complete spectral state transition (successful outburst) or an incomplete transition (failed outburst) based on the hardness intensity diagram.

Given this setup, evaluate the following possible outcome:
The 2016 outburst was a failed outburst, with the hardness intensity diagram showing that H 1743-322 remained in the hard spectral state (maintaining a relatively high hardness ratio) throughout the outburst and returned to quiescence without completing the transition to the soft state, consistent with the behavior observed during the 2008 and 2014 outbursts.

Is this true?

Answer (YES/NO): NO